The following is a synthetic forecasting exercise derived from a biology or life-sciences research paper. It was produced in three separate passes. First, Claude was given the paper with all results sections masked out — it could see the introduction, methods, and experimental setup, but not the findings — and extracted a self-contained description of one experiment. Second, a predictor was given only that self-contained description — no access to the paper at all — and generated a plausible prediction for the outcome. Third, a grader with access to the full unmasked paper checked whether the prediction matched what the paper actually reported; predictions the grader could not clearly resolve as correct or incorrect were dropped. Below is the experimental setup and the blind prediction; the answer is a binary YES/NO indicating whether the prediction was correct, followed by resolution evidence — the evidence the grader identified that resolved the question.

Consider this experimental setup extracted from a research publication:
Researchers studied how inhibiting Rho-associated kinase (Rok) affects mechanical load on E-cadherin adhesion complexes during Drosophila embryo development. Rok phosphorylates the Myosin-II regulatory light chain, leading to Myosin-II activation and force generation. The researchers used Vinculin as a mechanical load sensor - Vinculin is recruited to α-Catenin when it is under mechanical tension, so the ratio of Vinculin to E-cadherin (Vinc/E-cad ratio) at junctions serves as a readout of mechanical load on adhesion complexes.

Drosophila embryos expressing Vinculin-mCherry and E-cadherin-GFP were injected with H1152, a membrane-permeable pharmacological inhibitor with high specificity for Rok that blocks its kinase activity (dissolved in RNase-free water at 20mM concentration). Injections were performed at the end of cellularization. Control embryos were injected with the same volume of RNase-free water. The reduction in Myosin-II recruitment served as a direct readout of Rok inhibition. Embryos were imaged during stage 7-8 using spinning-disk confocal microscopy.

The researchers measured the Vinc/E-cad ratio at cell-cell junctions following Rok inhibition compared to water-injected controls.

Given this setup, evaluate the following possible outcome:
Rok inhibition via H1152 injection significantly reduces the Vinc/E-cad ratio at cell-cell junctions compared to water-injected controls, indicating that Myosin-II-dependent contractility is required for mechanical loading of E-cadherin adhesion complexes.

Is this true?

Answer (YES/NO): YES